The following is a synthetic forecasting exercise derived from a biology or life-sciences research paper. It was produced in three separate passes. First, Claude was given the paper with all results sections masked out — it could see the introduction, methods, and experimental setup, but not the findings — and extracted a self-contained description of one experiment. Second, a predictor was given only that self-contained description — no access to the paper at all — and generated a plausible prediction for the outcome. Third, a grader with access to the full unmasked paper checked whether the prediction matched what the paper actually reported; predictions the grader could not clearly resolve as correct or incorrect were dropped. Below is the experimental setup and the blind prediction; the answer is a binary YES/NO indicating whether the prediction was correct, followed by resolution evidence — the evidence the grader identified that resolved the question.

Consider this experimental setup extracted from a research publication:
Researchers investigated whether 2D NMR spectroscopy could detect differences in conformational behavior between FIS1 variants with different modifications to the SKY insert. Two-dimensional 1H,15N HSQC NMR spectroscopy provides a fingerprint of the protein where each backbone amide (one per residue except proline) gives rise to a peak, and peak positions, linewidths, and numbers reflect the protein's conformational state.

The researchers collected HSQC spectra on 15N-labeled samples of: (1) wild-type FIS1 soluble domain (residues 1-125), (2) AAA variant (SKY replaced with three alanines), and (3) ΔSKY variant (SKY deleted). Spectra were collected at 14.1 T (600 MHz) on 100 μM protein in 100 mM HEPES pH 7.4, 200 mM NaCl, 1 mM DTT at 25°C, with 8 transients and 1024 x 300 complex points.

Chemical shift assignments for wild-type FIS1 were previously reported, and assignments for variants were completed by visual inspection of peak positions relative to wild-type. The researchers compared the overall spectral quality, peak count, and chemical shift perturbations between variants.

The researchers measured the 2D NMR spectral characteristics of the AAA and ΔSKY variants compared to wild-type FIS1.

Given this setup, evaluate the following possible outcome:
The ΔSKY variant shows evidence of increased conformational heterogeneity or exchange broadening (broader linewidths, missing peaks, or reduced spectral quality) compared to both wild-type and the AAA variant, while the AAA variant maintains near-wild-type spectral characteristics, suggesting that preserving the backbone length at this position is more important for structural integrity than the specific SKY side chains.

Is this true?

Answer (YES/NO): NO